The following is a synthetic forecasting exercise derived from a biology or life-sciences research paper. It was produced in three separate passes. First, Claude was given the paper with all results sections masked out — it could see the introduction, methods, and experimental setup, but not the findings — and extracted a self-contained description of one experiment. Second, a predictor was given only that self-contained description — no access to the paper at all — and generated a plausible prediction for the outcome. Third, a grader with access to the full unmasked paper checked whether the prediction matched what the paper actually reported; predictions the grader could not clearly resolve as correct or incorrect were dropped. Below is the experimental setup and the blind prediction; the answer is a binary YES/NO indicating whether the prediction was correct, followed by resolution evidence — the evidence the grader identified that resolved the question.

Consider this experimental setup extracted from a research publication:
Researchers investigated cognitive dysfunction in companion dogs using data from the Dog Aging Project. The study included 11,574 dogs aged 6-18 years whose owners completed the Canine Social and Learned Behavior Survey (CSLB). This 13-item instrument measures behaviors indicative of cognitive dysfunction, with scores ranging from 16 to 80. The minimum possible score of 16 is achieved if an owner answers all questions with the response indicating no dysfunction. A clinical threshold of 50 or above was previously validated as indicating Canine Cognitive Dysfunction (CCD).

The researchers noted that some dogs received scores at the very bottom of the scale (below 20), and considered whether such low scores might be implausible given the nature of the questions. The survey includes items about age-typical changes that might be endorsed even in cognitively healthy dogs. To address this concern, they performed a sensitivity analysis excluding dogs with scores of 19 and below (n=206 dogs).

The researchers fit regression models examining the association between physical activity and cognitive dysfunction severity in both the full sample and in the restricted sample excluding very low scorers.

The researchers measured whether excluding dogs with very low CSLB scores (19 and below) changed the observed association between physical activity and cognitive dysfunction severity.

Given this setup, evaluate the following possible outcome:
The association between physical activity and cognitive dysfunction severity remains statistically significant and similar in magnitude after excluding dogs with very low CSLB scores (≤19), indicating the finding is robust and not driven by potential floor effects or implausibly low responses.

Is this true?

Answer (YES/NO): YES